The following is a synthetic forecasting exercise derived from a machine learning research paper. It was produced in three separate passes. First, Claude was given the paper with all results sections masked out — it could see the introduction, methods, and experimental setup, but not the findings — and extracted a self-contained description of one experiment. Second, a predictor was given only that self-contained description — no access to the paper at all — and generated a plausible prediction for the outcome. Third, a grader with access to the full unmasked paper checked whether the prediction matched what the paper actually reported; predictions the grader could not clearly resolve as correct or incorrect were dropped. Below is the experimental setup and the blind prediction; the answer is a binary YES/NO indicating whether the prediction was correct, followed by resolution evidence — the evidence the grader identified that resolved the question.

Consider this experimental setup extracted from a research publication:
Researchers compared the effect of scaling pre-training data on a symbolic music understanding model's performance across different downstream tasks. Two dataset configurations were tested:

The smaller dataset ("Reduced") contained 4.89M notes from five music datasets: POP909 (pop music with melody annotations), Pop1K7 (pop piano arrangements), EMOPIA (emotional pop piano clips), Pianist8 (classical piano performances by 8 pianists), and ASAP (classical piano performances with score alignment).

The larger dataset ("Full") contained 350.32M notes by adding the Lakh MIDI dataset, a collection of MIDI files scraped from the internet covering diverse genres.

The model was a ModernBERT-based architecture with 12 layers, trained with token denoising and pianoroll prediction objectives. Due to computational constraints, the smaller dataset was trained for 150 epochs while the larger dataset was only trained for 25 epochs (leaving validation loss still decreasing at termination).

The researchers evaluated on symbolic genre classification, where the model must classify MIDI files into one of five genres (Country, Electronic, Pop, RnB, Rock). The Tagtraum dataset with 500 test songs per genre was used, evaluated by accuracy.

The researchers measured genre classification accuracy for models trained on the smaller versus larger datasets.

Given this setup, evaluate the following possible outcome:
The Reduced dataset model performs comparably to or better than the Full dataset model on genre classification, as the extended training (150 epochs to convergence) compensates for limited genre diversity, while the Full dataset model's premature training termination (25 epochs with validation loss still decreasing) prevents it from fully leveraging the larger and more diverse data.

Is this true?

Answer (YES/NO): NO